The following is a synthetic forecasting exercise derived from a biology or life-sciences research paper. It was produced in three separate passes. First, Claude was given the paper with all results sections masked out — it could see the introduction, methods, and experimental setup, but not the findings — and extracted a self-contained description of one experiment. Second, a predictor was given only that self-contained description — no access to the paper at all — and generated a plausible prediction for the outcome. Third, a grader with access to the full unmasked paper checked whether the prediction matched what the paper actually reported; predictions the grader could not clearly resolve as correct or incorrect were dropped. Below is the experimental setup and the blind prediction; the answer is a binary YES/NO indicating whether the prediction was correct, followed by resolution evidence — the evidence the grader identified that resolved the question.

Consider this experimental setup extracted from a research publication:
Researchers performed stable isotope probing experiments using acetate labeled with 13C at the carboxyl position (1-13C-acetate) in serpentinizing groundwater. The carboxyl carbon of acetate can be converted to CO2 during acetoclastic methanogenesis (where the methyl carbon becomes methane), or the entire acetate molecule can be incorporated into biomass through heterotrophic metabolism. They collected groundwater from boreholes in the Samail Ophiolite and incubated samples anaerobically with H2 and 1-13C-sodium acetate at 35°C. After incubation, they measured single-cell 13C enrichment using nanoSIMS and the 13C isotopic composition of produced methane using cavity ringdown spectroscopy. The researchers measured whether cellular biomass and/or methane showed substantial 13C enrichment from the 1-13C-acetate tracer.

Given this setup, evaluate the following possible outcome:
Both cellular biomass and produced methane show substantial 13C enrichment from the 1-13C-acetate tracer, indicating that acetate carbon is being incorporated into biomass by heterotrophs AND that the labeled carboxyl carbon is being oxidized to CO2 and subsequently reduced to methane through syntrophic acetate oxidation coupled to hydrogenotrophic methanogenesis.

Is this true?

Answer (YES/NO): YES